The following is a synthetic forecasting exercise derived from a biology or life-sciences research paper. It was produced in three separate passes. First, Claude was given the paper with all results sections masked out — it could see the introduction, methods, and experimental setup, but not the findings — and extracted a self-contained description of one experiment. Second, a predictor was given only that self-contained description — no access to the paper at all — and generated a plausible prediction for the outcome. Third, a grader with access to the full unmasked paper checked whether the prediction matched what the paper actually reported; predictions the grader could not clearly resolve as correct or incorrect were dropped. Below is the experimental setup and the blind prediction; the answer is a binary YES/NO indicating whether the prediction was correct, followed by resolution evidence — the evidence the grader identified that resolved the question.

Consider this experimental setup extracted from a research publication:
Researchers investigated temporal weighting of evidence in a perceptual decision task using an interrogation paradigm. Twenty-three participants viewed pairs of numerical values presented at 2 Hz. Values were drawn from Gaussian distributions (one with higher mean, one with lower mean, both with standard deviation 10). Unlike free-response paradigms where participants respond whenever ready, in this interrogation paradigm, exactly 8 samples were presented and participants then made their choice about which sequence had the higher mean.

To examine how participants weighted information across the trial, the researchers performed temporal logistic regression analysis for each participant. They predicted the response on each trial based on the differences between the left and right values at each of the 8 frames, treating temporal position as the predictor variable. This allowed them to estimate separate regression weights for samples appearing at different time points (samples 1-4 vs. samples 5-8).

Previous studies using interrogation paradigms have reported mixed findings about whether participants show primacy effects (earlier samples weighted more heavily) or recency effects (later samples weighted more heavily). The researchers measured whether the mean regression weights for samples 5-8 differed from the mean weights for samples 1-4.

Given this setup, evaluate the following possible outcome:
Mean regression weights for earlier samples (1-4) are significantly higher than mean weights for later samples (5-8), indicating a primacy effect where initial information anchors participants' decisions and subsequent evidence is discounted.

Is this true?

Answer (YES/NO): NO